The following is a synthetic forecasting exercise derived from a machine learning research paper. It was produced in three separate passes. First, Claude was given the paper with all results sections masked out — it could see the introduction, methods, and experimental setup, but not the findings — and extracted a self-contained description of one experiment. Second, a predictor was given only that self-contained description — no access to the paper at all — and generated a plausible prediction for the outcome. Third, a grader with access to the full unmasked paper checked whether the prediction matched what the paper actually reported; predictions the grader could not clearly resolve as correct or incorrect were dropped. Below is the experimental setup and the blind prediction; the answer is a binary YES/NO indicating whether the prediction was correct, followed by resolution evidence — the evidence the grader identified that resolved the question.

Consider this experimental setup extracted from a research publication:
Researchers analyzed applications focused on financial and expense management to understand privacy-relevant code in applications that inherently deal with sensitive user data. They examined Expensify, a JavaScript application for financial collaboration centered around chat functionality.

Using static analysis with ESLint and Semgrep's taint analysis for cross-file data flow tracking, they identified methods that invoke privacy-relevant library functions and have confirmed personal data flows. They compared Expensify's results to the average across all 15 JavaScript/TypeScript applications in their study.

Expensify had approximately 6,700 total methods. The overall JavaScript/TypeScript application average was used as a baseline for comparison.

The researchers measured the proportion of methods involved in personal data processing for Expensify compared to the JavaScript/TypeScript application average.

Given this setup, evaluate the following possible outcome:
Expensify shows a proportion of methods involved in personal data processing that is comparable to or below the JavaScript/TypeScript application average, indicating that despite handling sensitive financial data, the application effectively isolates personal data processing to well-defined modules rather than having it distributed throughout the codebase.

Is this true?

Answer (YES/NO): NO